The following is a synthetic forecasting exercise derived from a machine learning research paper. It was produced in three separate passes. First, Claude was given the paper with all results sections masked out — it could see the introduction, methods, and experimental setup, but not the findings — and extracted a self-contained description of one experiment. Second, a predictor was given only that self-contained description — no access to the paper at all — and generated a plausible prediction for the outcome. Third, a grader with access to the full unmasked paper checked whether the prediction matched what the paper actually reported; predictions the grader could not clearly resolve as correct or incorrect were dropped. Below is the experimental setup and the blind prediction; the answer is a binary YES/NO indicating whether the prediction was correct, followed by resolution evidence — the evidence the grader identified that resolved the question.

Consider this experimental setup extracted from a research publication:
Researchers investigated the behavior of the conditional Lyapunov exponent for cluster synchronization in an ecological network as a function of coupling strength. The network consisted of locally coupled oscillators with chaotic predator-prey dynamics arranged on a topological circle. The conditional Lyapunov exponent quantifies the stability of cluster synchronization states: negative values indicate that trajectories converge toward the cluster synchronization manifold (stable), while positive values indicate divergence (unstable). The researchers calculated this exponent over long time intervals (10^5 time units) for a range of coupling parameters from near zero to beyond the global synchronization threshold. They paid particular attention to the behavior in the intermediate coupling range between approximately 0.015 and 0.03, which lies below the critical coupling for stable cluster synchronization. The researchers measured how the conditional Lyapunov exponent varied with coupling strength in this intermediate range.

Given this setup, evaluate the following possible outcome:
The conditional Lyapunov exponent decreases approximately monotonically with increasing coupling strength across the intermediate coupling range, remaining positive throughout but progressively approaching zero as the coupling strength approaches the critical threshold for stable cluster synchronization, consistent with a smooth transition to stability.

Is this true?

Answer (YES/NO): NO